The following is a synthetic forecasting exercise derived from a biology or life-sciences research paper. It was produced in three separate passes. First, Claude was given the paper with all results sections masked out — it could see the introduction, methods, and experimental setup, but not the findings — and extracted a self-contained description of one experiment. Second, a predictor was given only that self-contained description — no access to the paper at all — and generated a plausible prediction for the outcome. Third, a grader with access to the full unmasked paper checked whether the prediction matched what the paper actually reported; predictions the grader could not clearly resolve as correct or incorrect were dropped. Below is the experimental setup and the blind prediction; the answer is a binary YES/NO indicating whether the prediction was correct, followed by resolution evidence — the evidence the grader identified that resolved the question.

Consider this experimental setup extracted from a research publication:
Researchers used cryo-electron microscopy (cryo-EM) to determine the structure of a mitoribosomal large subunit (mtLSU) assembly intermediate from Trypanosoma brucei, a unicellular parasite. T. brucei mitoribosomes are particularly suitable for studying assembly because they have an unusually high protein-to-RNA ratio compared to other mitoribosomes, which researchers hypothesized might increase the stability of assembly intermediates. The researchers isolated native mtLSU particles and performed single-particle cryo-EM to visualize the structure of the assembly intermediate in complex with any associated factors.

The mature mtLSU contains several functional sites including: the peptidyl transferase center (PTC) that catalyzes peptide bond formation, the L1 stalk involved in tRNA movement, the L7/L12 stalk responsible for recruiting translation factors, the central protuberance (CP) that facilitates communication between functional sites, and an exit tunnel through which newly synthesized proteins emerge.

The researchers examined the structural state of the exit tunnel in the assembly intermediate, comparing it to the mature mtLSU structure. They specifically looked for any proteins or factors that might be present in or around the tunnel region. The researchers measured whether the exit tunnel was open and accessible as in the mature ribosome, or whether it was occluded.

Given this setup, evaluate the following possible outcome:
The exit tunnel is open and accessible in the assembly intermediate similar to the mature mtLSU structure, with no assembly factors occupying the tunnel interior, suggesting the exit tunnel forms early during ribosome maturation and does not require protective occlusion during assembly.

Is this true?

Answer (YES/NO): NO